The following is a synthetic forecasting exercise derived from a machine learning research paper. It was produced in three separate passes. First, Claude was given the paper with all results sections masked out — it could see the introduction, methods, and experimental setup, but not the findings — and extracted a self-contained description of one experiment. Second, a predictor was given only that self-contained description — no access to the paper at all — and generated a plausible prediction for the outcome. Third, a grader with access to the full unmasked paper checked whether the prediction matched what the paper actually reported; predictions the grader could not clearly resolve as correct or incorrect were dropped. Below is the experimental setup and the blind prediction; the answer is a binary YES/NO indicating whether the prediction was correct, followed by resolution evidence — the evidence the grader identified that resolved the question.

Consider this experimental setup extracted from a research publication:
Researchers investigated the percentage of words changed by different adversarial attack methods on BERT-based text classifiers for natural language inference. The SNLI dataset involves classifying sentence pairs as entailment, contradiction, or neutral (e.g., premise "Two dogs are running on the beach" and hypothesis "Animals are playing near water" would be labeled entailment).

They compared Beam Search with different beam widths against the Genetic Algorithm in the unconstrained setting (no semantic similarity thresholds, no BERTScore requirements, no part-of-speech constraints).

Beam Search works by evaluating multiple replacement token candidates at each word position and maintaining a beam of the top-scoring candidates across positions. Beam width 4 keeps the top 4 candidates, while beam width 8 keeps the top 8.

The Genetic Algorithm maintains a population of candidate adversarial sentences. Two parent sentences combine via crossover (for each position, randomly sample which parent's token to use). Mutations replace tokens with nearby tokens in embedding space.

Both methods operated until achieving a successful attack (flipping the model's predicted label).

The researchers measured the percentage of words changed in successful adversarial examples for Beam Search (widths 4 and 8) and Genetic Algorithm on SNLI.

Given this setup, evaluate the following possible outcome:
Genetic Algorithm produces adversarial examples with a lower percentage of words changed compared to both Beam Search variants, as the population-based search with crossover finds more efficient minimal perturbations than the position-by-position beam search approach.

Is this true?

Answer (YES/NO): NO